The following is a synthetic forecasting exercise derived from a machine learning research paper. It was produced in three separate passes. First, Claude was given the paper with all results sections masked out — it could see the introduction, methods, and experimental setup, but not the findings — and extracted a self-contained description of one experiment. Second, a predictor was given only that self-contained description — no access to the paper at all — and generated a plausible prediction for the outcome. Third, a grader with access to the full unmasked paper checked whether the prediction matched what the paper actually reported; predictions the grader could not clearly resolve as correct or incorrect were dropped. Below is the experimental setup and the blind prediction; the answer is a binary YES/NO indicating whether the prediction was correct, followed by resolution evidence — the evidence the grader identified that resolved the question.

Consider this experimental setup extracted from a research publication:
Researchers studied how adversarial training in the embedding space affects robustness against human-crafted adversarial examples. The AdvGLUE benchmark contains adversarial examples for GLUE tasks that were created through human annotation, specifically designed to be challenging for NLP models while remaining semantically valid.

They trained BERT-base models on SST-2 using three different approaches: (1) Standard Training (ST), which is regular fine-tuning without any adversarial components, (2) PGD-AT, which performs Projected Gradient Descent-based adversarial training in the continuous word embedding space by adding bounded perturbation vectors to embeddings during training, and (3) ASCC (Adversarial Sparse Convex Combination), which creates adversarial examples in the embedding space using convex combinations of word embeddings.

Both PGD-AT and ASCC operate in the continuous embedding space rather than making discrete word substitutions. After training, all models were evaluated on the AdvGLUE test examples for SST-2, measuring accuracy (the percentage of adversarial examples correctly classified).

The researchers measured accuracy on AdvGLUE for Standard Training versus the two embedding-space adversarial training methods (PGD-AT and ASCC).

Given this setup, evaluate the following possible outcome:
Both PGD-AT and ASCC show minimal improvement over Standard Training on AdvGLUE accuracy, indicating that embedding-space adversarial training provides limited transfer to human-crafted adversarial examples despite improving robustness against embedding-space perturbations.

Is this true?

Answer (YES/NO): NO